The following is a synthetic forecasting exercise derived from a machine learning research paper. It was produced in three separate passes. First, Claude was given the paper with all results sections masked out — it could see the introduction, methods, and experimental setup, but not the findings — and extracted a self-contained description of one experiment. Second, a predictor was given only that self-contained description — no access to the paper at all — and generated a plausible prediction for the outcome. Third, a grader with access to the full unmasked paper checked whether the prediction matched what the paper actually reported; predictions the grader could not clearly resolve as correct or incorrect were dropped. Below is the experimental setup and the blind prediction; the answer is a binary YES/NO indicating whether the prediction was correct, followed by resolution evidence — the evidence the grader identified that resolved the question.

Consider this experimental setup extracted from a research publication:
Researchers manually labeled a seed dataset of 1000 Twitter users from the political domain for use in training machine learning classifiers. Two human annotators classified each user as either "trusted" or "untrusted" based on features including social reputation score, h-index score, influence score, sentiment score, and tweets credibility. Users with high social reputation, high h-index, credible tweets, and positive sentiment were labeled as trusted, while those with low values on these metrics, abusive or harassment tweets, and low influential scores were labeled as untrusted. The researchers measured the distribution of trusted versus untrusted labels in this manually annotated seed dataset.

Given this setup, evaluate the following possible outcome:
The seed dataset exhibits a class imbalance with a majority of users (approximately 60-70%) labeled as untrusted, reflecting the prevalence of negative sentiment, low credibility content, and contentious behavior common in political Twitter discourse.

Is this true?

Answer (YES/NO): NO